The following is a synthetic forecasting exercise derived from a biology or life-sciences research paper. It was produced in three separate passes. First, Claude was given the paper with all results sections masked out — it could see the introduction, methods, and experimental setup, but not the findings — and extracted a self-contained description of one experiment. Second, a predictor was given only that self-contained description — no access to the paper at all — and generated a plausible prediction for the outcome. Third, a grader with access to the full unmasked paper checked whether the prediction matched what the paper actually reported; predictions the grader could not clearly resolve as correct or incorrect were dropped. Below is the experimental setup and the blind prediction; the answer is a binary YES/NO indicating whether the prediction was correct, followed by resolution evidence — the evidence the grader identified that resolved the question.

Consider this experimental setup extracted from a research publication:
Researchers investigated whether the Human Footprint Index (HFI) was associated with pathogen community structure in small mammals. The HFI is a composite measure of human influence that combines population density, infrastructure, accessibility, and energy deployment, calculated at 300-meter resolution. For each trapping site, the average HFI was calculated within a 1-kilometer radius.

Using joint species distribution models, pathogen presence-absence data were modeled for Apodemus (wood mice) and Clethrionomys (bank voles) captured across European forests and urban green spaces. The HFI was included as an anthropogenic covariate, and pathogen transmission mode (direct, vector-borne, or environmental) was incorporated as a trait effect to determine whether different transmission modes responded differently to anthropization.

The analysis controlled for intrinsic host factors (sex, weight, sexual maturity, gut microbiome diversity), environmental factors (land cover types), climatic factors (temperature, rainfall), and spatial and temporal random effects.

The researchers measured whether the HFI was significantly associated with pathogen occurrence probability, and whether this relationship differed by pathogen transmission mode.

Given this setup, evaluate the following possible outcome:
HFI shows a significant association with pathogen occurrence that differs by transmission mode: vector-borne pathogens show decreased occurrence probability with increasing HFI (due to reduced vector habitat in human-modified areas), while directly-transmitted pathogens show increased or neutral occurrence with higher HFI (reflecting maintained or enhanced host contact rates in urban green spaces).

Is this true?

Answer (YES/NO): NO